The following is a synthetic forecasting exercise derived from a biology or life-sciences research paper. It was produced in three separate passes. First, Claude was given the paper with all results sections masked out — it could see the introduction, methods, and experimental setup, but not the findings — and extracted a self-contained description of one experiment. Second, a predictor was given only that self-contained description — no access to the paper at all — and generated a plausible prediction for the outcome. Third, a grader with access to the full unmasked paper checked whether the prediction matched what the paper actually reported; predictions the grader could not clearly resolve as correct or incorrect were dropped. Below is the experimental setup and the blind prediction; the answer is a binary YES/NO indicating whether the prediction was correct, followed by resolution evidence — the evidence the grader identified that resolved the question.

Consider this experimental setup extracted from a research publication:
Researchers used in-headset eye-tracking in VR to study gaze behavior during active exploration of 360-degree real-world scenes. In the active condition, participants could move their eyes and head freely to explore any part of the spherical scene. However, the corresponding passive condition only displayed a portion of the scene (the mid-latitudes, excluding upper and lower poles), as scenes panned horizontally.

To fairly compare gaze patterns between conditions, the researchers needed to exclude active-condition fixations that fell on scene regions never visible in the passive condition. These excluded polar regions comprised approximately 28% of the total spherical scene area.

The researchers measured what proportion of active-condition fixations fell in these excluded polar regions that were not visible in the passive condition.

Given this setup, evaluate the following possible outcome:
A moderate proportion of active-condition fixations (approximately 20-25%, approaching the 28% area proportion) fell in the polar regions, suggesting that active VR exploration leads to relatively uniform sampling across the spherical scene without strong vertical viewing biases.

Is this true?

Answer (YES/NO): NO